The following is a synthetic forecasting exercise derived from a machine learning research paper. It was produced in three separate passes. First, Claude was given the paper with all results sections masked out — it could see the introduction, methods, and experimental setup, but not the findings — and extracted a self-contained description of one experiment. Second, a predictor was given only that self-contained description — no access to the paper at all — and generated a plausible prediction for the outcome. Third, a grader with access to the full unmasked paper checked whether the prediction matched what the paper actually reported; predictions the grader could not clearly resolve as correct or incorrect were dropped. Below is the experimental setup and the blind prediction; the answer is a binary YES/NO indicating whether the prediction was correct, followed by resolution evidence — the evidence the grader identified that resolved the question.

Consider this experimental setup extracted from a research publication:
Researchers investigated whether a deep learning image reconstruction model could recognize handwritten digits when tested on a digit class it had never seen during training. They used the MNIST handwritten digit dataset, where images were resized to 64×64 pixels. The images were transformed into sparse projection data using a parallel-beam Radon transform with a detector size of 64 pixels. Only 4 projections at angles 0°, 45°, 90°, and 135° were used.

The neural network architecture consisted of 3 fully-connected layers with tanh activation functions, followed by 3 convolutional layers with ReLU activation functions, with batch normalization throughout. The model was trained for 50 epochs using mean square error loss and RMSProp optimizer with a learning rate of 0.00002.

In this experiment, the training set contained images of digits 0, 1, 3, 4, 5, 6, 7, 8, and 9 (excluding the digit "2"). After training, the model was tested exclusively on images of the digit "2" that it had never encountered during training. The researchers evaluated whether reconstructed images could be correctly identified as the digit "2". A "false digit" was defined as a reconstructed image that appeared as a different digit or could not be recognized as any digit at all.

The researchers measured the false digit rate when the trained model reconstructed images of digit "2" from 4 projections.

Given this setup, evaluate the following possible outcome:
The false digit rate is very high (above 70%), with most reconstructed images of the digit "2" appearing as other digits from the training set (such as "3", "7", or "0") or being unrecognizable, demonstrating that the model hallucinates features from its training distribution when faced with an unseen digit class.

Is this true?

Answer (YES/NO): NO